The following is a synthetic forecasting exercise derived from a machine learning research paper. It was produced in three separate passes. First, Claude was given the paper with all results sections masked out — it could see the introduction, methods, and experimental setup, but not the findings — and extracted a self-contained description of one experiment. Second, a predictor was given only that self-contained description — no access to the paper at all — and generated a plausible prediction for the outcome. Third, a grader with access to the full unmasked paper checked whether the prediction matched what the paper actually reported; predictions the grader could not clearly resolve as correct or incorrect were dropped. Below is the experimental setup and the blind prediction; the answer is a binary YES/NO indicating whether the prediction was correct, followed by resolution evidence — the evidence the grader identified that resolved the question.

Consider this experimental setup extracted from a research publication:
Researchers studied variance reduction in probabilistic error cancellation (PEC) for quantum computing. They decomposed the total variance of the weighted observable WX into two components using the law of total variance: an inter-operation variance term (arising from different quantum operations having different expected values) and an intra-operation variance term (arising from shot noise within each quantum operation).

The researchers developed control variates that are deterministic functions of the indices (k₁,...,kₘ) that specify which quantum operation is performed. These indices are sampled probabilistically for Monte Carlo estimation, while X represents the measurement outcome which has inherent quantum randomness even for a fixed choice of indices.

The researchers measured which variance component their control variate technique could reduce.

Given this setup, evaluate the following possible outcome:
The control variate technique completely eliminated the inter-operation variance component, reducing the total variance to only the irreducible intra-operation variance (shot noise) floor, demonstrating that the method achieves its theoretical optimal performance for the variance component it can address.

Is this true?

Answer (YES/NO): NO